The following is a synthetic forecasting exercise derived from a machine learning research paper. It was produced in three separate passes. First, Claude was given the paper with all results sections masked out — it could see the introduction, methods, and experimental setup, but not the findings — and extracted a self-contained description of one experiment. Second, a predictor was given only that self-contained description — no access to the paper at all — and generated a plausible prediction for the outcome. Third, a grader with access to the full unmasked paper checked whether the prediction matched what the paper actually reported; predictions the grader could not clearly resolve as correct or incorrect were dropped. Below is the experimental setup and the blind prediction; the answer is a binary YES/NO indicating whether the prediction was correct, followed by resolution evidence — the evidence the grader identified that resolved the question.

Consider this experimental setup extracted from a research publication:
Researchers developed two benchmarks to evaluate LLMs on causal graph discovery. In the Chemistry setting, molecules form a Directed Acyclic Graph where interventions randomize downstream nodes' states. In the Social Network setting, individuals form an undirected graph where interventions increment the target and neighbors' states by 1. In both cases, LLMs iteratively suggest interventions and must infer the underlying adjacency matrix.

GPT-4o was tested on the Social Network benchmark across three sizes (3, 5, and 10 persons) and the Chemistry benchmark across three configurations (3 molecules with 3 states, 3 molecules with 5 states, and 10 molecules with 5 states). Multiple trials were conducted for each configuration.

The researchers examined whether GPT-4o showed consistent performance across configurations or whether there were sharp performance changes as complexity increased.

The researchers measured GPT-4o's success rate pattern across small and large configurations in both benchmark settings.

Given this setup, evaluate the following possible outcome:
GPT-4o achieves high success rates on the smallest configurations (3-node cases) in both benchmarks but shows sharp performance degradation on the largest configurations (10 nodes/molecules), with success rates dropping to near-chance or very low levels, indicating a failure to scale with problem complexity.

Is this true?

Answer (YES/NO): YES